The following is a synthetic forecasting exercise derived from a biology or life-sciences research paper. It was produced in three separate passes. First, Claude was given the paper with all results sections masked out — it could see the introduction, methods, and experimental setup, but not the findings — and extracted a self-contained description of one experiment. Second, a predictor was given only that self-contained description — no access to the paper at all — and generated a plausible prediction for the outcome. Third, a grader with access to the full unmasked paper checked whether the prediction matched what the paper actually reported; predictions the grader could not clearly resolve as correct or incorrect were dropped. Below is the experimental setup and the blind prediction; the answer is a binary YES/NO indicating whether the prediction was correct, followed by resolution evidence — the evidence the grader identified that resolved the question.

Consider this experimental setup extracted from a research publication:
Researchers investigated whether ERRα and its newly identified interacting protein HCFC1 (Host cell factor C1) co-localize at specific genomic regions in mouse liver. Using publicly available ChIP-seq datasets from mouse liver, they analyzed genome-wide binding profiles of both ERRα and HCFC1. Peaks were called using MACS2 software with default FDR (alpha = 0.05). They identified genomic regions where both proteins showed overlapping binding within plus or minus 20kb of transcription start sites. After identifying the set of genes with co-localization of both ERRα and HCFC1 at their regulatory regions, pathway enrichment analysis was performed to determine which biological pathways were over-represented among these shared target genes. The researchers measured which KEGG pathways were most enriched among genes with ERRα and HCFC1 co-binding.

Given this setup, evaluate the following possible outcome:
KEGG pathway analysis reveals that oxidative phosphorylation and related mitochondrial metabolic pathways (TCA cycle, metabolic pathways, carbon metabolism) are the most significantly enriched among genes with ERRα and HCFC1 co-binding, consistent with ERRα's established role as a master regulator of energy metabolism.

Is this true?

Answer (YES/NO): NO